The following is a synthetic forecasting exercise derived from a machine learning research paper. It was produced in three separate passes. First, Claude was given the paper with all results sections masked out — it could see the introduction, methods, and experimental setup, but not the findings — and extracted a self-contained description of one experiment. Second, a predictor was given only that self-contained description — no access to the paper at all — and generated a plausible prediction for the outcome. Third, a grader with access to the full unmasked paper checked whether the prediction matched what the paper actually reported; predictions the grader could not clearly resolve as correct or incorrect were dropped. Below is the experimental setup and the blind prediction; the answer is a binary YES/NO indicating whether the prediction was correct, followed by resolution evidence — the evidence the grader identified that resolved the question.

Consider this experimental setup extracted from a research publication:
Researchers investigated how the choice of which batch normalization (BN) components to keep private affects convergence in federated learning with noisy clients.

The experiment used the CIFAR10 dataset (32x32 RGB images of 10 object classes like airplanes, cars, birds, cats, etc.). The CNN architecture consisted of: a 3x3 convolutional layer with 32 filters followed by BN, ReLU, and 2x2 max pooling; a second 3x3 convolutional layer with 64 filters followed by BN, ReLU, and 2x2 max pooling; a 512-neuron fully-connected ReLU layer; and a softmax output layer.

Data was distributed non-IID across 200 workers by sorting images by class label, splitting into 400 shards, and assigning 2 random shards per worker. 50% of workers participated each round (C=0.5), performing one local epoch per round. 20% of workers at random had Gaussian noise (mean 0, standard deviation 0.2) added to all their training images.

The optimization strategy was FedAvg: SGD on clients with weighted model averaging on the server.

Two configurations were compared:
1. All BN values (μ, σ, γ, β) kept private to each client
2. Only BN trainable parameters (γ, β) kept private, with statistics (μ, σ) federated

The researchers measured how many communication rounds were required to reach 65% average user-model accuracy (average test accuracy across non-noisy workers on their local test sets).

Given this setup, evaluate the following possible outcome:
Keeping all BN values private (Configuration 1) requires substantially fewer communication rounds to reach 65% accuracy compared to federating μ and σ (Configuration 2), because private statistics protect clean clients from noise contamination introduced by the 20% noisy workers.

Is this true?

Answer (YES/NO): NO